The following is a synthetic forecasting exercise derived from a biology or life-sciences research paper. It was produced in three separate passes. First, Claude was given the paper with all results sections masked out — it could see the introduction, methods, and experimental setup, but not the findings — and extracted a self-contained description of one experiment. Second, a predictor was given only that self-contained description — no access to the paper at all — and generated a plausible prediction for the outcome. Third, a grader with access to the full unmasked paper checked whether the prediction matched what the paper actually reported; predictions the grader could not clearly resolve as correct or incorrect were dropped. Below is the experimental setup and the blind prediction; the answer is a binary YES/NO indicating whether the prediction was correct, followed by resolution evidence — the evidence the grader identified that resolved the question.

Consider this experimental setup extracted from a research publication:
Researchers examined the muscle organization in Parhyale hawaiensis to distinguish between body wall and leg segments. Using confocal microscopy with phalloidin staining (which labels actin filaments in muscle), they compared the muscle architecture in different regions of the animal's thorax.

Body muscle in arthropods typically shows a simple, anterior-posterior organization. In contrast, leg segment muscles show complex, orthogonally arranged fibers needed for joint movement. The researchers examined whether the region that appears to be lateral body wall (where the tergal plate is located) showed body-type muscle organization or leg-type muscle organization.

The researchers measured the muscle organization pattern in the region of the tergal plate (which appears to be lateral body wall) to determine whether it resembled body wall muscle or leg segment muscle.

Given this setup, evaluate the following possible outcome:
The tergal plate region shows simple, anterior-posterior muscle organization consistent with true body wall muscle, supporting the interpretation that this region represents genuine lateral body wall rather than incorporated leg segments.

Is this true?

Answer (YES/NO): NO